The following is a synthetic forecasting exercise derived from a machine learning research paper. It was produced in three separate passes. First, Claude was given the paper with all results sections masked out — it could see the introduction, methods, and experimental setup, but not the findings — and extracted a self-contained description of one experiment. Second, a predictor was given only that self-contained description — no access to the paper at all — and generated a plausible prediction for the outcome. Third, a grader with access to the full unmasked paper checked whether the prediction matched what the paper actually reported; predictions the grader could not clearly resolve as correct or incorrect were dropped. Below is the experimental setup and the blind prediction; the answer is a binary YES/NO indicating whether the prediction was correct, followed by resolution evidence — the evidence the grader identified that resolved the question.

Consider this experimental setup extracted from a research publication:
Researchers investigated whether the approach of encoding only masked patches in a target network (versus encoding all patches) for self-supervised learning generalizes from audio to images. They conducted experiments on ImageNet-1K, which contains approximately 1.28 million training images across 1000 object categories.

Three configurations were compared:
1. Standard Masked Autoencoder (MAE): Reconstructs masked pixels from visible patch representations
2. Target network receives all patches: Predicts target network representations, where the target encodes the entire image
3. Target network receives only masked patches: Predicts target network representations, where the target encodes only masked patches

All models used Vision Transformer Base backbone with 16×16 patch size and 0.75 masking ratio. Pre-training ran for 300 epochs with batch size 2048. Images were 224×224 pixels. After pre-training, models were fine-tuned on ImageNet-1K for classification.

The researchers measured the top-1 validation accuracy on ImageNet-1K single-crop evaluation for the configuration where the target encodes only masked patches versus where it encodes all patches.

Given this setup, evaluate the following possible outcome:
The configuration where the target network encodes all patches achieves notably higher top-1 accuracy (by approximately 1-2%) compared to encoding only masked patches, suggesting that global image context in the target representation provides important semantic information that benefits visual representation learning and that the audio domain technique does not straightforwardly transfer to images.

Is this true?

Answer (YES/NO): NO